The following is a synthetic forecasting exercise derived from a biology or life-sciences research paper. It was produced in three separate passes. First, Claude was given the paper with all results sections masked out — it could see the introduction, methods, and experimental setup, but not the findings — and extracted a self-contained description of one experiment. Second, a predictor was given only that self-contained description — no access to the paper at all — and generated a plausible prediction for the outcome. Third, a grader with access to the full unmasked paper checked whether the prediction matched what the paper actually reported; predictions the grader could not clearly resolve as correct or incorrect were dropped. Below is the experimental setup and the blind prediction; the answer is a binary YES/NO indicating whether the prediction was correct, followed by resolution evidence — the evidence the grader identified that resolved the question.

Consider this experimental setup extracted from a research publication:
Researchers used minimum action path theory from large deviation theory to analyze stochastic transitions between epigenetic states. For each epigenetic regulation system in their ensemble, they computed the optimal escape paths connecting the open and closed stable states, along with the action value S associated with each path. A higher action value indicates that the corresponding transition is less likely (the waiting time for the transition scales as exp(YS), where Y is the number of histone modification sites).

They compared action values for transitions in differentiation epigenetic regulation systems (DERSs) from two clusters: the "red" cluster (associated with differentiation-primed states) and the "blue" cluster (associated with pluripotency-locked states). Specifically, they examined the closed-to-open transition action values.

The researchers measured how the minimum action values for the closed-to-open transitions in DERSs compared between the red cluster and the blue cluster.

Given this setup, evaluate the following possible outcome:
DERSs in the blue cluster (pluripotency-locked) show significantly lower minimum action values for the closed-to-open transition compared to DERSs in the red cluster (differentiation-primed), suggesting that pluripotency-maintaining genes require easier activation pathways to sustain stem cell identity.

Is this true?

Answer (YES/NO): NO